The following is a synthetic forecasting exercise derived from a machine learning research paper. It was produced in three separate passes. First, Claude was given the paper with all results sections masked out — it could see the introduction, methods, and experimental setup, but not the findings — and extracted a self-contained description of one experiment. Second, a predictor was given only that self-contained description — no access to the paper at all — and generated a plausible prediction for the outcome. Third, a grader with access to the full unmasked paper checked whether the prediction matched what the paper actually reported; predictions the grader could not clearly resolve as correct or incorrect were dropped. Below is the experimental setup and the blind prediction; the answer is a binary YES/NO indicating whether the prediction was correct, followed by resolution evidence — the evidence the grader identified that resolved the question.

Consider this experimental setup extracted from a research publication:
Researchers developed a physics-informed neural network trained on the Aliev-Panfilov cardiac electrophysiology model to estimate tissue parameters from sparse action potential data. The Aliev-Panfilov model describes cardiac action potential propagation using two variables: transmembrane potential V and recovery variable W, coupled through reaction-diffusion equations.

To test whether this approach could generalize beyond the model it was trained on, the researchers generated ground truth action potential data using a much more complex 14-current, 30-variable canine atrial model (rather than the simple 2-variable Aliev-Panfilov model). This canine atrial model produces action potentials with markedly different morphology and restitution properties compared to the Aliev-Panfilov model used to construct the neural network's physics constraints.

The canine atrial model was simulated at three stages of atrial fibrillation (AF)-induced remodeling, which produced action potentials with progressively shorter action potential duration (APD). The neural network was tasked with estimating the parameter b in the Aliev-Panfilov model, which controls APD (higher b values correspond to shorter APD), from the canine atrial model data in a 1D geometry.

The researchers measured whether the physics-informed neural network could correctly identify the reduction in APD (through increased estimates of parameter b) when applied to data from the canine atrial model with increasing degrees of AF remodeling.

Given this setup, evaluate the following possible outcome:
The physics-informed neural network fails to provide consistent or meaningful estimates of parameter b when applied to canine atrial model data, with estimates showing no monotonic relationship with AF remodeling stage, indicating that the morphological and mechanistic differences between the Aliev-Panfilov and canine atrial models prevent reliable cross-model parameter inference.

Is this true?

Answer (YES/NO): NO